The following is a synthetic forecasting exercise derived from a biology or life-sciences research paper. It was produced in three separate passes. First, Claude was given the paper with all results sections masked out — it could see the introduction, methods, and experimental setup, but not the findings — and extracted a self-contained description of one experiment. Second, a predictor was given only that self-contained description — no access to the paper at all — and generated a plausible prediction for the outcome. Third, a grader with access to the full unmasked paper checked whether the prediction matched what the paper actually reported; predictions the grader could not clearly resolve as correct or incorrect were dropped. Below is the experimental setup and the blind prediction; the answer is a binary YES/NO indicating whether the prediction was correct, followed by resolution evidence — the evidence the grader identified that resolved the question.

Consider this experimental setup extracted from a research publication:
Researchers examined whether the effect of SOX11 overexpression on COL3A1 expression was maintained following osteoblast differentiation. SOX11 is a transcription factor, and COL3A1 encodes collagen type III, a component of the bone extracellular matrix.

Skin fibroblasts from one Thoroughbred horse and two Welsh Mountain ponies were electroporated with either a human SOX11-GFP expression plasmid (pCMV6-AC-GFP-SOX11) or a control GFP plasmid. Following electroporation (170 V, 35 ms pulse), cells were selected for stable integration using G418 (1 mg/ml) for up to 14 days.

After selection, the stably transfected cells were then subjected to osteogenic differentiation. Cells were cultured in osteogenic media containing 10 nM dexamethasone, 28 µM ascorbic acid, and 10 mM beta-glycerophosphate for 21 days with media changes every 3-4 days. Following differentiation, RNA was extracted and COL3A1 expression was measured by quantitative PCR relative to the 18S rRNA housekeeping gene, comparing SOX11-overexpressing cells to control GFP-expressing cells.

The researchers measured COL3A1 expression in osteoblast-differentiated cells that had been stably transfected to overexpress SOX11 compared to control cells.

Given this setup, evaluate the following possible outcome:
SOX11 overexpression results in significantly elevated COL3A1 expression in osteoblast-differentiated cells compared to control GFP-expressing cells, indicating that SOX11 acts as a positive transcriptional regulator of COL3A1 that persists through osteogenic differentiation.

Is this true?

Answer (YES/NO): NO